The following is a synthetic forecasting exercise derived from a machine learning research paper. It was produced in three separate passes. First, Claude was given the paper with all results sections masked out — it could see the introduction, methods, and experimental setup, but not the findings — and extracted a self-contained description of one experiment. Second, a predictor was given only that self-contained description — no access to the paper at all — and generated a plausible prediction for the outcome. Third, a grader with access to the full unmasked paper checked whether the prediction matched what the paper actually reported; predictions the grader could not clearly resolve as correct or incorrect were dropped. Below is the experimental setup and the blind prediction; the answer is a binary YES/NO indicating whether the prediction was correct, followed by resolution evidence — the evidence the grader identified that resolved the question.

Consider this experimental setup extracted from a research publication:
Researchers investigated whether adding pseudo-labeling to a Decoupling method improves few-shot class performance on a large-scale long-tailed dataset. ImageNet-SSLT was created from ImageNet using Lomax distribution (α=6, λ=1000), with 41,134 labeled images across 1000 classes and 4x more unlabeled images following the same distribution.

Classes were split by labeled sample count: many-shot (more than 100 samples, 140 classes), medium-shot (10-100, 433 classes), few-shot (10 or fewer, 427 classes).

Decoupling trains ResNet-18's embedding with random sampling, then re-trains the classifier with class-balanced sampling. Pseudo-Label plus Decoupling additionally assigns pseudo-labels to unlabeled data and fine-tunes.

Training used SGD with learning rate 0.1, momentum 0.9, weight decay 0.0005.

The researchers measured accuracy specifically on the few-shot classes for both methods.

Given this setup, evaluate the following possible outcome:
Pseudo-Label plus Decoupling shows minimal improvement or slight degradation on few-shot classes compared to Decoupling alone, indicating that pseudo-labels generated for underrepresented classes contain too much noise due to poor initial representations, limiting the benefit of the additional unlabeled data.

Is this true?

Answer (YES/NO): NO